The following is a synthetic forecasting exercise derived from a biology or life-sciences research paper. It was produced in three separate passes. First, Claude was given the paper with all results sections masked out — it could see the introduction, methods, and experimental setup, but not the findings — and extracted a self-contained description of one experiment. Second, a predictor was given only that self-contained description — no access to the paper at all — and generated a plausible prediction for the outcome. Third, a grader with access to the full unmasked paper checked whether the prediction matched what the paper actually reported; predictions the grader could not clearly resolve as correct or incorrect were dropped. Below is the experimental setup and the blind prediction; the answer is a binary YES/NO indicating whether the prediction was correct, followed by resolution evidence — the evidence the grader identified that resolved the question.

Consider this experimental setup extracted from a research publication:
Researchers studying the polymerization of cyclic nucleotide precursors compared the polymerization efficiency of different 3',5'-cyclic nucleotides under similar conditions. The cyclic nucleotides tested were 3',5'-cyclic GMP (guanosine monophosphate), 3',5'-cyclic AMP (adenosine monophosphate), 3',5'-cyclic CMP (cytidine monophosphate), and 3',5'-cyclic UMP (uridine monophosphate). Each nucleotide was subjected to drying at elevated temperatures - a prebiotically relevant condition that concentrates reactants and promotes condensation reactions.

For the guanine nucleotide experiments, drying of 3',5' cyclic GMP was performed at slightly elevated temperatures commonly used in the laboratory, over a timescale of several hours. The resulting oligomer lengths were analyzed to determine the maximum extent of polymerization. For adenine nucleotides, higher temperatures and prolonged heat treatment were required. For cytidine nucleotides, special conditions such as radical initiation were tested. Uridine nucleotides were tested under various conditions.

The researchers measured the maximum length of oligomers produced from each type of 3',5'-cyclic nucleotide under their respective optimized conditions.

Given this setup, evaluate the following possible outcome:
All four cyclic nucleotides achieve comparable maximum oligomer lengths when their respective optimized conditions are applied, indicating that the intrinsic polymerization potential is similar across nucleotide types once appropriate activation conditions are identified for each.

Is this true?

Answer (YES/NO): NO